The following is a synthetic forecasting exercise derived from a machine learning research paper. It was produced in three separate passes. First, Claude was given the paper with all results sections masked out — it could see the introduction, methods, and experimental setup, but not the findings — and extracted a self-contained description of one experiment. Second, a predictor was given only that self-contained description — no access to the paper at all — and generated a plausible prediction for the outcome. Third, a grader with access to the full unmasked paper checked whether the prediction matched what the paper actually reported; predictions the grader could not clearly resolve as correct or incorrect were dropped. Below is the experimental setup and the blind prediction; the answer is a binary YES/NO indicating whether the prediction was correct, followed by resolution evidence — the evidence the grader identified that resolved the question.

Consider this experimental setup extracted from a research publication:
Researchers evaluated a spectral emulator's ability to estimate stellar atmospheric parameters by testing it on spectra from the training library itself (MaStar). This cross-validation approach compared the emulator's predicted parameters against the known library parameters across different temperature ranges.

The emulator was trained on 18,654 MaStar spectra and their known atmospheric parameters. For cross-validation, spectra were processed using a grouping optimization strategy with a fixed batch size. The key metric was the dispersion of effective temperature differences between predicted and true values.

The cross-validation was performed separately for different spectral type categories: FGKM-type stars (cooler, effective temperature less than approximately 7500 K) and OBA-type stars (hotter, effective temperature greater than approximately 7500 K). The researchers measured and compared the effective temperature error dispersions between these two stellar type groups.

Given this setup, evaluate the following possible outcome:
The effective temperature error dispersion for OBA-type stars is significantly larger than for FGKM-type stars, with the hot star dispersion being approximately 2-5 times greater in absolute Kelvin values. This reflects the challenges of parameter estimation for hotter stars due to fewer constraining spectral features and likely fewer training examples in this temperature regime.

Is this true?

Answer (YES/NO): NO